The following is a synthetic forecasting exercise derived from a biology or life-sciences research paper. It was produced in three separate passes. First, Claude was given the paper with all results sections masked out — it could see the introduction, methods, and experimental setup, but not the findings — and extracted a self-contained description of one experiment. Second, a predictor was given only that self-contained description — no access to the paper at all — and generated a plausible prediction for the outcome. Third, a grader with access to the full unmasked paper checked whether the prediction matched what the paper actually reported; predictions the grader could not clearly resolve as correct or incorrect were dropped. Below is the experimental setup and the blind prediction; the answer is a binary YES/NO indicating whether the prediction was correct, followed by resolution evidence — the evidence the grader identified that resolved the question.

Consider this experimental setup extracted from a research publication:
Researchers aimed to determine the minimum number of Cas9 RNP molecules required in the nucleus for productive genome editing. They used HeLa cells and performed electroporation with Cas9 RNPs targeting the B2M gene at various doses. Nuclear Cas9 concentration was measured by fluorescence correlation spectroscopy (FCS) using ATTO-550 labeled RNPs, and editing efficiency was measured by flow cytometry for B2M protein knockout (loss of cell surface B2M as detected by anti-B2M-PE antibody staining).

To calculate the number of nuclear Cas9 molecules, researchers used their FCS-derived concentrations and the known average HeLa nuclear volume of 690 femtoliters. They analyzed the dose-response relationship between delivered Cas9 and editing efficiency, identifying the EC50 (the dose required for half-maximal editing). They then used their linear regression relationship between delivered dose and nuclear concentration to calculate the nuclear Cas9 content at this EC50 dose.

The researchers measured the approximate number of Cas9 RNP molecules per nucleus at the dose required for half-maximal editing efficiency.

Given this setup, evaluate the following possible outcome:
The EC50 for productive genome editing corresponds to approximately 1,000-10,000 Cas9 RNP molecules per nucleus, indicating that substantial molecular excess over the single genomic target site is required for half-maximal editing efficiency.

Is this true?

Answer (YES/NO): YES